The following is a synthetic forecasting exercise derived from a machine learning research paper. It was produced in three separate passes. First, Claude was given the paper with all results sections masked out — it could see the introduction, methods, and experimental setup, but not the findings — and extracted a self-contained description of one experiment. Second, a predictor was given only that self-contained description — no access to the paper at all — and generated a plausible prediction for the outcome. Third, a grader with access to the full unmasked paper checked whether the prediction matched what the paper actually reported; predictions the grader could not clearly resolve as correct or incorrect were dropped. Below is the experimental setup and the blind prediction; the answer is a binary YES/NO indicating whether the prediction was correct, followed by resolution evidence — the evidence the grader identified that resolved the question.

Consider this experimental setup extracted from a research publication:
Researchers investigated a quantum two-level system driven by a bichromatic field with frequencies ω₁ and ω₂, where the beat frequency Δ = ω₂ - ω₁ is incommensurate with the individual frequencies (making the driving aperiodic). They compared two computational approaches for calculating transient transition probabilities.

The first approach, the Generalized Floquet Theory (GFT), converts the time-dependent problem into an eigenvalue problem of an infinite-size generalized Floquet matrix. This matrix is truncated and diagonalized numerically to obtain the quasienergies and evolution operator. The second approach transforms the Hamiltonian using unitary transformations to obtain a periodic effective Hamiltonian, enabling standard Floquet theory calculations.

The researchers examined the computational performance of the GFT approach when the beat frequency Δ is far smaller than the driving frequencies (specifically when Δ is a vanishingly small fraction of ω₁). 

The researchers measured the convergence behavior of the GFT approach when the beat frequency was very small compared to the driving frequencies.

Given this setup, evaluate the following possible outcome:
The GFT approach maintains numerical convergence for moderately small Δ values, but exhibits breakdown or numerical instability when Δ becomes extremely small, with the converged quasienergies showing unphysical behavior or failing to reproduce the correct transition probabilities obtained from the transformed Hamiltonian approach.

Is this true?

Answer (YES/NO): NO